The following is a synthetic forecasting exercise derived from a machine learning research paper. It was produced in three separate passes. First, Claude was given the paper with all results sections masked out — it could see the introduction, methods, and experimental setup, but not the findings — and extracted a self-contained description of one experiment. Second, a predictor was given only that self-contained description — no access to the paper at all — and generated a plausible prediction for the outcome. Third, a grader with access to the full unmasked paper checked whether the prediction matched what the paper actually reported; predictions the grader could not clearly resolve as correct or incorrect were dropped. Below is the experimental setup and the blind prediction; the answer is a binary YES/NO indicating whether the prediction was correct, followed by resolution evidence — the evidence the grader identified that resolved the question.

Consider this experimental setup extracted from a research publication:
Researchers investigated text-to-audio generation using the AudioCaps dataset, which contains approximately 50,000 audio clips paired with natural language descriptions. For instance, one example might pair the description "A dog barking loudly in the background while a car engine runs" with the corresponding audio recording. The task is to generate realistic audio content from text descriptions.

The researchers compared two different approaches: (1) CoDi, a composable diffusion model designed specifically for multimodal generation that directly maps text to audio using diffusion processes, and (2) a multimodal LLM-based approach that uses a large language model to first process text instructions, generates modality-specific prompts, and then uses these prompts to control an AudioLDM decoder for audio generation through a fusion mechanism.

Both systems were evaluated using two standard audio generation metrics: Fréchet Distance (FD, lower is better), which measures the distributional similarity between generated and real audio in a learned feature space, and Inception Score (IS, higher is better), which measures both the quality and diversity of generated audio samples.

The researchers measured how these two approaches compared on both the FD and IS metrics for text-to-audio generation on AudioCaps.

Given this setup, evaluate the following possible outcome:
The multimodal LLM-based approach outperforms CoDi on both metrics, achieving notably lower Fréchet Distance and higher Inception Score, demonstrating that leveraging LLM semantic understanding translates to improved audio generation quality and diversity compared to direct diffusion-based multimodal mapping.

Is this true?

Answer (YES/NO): NO